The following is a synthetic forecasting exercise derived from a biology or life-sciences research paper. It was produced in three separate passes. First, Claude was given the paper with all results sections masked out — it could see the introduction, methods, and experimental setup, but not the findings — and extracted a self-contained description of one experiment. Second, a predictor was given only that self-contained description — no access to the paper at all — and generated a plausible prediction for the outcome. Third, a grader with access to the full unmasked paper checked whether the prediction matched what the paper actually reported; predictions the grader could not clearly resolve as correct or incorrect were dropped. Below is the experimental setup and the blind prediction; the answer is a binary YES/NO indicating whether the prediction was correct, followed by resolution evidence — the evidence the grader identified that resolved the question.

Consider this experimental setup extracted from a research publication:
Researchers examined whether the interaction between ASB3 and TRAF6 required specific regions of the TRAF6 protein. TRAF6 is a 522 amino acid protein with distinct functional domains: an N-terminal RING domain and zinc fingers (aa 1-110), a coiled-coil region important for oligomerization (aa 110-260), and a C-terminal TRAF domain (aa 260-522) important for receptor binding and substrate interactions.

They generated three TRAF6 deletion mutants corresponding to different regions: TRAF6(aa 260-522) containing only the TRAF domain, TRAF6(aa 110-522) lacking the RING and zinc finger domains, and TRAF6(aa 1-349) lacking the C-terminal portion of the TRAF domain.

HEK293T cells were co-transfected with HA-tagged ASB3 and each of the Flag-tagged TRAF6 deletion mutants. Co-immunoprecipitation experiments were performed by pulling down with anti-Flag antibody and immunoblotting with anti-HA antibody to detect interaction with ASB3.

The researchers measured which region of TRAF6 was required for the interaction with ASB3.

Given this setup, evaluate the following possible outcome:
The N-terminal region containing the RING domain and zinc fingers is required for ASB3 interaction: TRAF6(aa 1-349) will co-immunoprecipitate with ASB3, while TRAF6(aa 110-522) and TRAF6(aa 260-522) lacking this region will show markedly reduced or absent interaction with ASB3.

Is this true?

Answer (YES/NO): NO